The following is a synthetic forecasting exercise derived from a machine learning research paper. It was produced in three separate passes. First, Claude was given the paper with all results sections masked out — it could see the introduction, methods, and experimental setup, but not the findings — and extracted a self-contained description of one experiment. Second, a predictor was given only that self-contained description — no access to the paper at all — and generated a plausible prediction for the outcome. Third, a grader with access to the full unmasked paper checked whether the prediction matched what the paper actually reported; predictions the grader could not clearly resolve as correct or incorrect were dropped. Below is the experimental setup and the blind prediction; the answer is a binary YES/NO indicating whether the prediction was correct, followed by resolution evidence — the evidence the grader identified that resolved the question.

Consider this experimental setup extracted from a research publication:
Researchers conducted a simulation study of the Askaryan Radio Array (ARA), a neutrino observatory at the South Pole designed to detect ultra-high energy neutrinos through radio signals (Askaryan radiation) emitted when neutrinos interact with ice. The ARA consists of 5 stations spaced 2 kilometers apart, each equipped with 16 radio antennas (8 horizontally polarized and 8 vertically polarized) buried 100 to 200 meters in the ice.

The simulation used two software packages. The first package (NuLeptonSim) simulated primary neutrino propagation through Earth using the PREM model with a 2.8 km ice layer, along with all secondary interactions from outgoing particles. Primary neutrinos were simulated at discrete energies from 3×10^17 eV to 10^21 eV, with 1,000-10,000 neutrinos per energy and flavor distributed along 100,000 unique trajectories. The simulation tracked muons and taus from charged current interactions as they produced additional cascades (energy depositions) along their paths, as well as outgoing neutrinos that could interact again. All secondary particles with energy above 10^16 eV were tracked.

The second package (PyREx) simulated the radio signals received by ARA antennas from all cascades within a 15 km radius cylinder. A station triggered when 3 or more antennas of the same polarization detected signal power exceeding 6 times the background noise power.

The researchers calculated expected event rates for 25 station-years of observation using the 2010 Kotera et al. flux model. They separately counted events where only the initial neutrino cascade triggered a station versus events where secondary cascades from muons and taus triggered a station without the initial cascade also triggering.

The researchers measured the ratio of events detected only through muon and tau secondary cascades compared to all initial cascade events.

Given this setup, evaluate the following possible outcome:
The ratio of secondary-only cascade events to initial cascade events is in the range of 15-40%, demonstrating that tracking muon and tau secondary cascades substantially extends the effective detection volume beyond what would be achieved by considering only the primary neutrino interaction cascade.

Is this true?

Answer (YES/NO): YES